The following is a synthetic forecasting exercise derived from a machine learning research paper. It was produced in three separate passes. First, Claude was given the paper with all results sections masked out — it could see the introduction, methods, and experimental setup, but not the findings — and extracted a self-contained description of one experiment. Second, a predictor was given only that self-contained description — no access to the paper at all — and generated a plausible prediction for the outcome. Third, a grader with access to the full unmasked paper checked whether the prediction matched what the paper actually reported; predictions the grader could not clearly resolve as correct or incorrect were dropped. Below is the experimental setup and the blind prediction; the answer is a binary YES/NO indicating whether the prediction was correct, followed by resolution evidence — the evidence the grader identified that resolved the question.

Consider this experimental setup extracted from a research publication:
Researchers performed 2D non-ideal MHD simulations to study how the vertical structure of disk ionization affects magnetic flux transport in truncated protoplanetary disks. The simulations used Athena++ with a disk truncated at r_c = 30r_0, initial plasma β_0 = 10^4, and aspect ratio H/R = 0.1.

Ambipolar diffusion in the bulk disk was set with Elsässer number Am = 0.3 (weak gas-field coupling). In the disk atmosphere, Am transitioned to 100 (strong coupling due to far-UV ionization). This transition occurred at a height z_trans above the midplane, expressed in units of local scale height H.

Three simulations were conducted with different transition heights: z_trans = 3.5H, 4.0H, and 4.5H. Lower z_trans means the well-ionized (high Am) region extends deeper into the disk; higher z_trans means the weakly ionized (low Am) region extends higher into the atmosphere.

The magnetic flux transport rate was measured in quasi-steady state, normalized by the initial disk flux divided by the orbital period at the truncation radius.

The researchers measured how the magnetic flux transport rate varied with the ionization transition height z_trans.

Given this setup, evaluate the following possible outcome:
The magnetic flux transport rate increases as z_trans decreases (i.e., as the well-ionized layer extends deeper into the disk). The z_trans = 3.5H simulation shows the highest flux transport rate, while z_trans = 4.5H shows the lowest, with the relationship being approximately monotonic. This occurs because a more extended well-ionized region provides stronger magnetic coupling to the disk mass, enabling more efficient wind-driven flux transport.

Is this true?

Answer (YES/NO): YES